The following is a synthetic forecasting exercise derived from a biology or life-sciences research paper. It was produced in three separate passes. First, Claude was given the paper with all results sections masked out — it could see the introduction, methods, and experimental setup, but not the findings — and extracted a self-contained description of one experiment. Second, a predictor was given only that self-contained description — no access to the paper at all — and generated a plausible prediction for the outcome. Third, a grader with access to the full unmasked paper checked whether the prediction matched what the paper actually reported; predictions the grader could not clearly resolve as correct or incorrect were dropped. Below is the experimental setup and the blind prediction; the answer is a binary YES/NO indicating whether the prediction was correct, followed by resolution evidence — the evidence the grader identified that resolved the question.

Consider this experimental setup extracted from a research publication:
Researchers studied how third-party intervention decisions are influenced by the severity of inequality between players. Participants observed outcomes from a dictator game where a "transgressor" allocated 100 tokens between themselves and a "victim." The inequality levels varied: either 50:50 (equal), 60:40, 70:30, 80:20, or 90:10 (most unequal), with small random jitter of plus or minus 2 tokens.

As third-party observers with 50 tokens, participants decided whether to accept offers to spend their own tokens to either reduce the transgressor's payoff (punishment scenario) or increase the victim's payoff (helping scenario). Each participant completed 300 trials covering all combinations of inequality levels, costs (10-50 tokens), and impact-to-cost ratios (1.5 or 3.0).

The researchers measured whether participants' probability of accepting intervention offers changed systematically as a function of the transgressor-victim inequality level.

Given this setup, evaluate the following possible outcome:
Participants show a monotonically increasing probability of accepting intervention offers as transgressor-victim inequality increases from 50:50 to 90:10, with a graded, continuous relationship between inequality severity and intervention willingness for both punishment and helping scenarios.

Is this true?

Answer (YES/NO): YES